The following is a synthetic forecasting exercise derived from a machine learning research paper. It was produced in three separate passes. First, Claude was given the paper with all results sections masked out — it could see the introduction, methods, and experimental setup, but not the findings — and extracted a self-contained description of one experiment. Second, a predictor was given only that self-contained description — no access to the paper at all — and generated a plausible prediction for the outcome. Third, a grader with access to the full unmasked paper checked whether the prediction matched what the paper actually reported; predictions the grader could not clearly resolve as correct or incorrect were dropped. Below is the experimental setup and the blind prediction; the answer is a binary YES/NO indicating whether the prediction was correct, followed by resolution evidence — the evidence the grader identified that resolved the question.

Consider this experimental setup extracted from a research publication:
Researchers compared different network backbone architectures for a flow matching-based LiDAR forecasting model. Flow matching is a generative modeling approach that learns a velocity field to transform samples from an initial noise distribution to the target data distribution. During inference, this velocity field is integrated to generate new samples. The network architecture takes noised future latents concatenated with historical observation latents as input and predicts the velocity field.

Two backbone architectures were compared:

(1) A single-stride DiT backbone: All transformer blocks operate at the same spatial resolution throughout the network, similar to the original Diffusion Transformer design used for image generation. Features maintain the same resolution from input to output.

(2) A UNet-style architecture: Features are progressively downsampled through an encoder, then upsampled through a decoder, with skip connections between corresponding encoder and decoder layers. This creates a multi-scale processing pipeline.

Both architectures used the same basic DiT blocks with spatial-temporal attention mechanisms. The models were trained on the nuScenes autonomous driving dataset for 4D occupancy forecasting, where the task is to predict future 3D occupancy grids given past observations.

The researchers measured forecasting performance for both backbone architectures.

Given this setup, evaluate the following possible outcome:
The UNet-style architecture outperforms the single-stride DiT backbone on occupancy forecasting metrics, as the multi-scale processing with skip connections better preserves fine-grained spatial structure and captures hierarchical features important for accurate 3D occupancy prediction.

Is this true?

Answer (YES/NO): YES